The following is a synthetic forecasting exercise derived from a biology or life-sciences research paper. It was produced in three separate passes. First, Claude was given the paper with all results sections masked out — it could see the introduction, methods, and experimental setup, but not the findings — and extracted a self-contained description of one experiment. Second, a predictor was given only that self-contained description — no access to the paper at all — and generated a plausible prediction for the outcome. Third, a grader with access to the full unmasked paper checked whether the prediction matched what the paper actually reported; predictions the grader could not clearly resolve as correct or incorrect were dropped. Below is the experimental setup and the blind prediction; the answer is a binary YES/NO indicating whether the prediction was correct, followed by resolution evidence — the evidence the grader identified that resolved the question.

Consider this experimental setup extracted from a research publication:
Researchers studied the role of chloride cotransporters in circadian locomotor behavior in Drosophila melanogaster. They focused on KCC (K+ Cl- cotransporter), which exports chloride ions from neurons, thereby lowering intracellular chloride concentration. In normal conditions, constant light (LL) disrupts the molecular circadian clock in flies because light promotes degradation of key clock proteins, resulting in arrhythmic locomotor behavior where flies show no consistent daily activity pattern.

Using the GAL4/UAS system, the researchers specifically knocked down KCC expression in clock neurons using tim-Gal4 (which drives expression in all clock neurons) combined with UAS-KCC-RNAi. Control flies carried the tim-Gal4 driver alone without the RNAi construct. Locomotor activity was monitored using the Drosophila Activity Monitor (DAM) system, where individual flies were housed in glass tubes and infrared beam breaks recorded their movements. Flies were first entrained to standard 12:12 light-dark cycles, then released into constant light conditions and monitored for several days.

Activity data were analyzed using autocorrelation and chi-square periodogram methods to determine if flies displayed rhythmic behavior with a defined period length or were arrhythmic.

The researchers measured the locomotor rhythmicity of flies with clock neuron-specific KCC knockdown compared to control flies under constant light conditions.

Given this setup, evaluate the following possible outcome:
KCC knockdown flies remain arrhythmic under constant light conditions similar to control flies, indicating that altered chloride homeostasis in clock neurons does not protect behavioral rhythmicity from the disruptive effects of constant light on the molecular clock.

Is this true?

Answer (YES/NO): NO